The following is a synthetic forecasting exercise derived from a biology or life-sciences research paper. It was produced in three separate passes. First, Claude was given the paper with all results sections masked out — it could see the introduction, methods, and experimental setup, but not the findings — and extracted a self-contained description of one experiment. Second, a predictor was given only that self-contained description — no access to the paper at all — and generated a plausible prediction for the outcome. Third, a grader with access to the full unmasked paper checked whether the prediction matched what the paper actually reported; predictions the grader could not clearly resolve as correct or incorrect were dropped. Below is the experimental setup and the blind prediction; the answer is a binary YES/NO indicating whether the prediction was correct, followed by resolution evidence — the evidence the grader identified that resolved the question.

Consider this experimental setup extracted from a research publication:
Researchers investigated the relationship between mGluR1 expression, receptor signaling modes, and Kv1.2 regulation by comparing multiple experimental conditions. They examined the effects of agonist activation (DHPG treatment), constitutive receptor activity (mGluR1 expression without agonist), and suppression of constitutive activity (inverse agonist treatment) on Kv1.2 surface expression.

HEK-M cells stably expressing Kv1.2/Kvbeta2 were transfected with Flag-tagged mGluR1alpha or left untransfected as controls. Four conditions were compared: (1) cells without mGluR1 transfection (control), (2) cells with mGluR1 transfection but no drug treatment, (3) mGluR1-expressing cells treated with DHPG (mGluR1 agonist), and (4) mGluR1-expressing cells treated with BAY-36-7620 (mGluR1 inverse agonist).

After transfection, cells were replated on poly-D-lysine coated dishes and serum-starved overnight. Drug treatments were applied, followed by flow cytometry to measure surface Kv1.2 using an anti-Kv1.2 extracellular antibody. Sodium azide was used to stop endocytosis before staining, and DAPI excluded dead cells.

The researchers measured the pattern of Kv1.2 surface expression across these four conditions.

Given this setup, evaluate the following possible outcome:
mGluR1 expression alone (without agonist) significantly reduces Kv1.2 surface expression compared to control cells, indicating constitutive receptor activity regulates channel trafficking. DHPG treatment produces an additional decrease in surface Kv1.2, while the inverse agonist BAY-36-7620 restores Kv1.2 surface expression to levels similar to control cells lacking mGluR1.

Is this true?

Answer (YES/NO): NO